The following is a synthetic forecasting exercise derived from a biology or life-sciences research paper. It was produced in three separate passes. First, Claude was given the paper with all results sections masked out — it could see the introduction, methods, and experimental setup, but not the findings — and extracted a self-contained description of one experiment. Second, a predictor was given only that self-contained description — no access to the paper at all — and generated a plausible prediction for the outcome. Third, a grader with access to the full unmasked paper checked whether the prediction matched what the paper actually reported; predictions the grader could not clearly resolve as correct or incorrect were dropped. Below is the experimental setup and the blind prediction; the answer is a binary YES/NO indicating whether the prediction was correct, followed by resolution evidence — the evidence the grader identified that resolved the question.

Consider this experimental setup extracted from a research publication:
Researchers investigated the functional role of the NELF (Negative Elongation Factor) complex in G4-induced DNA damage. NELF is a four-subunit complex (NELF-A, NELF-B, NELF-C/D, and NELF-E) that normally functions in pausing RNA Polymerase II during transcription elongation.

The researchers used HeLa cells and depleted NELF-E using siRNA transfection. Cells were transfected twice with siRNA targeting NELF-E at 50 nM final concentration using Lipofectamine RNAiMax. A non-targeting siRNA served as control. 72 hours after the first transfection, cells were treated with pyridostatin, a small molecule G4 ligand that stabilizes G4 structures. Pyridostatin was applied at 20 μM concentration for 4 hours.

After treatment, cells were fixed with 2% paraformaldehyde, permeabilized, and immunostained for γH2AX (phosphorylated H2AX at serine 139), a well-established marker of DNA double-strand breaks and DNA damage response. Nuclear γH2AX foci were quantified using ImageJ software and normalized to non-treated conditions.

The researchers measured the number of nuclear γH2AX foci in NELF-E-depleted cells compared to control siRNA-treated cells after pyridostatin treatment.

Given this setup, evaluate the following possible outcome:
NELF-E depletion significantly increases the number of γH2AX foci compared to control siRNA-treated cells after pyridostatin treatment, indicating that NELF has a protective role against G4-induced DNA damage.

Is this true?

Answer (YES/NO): NO